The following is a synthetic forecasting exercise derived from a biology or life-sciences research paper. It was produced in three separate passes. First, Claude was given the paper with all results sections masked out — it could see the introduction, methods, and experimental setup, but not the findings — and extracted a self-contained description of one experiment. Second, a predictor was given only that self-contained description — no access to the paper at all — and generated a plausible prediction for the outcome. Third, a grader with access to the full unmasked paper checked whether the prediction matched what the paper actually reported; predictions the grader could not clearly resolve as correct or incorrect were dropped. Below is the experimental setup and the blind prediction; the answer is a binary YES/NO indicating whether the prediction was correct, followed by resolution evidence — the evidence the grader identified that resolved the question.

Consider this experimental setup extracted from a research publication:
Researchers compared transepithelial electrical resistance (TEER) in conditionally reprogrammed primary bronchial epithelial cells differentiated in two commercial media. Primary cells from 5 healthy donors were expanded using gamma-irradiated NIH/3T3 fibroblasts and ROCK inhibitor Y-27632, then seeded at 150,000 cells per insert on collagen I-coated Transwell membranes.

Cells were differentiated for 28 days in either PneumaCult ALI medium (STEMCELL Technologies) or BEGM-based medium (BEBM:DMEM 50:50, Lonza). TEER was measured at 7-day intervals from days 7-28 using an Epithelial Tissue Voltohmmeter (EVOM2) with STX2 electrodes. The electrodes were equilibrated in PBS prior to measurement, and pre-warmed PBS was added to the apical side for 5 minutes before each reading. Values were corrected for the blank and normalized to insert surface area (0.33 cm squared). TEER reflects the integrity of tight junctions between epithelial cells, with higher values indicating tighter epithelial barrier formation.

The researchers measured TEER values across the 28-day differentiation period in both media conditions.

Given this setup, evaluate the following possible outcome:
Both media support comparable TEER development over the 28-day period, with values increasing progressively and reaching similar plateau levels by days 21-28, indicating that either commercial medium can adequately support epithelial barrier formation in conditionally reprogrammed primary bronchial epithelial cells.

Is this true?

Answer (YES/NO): NO